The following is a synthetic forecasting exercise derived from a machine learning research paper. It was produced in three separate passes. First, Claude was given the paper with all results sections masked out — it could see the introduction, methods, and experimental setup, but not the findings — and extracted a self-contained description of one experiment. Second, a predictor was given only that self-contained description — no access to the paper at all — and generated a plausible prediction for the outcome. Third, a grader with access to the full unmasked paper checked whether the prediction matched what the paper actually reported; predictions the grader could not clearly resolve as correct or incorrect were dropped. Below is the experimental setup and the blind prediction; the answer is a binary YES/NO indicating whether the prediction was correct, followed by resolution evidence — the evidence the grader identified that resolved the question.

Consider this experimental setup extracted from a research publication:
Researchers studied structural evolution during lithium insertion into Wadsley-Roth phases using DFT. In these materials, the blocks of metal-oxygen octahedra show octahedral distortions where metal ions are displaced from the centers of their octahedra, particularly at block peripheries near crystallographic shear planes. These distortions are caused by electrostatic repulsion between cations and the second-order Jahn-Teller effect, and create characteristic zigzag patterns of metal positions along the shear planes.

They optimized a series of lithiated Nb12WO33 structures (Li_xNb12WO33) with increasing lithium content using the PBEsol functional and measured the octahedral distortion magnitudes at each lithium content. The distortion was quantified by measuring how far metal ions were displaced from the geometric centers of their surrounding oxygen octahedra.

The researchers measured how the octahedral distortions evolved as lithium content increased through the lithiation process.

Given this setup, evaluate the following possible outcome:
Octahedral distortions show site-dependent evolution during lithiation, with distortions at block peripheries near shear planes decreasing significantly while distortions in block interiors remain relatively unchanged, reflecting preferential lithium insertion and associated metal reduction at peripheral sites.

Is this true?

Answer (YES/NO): NO